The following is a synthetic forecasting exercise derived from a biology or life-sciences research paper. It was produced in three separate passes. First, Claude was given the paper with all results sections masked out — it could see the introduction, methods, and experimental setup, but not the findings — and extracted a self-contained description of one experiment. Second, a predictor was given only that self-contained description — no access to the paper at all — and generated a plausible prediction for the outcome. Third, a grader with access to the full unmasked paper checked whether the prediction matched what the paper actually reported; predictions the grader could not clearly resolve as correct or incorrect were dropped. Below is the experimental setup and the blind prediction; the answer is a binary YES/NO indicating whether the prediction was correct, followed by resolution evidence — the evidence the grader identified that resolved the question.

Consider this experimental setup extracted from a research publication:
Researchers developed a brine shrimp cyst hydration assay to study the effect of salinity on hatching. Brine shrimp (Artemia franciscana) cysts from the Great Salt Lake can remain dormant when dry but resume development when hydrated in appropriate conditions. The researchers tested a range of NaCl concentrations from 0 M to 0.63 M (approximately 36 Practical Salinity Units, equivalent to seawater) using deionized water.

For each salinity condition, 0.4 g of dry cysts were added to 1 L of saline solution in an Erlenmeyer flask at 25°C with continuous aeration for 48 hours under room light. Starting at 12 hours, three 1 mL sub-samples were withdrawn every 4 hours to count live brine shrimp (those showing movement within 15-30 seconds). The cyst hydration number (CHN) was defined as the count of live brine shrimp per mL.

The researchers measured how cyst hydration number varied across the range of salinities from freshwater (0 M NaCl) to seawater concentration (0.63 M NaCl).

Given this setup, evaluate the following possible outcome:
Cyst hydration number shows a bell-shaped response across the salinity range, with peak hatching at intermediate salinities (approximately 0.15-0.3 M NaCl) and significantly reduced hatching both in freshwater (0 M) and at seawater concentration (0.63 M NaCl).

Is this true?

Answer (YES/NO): NO